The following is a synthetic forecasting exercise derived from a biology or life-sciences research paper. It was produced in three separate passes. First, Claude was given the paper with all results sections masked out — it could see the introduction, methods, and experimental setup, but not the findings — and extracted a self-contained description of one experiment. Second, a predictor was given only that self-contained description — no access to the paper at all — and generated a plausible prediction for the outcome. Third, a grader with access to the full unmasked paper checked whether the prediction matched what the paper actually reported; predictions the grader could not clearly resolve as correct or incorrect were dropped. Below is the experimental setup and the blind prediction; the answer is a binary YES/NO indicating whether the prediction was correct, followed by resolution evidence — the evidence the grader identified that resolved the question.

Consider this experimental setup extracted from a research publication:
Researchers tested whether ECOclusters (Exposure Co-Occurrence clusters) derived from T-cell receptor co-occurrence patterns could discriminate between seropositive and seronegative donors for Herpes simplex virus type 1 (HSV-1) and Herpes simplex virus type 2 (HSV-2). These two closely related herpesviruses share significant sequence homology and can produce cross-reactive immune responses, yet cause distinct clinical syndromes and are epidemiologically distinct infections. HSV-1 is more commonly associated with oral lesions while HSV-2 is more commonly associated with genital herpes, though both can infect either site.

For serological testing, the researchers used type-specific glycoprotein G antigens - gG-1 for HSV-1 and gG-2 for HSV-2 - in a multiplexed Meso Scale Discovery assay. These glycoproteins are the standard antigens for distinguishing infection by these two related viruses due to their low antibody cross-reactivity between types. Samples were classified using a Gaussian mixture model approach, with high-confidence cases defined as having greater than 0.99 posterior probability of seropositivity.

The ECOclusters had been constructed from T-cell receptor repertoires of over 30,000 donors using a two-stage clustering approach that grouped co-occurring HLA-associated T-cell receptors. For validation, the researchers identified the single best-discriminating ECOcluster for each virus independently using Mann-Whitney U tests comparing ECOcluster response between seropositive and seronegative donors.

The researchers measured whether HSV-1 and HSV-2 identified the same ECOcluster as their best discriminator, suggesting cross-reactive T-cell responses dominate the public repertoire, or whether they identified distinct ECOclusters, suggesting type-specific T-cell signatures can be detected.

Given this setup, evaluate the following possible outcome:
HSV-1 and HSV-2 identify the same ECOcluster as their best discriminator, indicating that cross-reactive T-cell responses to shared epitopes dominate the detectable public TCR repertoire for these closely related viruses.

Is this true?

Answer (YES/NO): NO